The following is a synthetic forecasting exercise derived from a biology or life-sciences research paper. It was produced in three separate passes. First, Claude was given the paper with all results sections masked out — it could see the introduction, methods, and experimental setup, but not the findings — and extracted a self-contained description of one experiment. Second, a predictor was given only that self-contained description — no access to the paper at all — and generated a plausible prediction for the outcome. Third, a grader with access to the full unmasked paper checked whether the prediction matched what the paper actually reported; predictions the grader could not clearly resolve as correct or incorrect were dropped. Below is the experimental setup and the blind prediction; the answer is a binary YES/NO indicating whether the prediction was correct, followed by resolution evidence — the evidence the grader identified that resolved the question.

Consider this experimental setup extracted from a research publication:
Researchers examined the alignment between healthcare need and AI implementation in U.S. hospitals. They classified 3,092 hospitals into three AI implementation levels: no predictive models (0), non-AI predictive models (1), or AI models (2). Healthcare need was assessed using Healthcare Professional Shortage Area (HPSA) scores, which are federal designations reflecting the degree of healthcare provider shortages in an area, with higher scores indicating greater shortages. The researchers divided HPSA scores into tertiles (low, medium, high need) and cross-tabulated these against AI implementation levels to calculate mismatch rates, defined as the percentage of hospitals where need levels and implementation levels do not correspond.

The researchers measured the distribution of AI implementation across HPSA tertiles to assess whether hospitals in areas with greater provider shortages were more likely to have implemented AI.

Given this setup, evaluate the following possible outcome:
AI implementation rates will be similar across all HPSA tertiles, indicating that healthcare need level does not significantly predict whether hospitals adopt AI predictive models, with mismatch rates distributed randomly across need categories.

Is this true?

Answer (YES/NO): NO